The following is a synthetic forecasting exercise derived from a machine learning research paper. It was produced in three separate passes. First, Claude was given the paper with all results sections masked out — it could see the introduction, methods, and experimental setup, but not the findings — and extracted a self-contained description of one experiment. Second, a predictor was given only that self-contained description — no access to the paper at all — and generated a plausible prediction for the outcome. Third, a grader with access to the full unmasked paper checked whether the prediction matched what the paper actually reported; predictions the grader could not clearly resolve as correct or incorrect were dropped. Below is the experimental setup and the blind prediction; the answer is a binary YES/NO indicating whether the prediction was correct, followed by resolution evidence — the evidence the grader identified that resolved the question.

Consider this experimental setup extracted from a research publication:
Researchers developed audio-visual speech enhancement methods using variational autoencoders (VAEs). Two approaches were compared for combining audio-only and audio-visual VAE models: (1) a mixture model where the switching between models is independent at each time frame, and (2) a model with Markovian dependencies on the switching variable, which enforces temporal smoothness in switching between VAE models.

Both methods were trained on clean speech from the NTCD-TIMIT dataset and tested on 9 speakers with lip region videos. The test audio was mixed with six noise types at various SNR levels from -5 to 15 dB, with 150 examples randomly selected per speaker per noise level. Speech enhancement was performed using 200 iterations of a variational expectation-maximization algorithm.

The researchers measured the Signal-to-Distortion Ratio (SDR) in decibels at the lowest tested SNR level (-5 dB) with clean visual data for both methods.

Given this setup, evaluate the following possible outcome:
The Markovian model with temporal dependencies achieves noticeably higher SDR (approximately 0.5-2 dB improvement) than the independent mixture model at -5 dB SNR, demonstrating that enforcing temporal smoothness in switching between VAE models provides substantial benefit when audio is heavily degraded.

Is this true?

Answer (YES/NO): NO